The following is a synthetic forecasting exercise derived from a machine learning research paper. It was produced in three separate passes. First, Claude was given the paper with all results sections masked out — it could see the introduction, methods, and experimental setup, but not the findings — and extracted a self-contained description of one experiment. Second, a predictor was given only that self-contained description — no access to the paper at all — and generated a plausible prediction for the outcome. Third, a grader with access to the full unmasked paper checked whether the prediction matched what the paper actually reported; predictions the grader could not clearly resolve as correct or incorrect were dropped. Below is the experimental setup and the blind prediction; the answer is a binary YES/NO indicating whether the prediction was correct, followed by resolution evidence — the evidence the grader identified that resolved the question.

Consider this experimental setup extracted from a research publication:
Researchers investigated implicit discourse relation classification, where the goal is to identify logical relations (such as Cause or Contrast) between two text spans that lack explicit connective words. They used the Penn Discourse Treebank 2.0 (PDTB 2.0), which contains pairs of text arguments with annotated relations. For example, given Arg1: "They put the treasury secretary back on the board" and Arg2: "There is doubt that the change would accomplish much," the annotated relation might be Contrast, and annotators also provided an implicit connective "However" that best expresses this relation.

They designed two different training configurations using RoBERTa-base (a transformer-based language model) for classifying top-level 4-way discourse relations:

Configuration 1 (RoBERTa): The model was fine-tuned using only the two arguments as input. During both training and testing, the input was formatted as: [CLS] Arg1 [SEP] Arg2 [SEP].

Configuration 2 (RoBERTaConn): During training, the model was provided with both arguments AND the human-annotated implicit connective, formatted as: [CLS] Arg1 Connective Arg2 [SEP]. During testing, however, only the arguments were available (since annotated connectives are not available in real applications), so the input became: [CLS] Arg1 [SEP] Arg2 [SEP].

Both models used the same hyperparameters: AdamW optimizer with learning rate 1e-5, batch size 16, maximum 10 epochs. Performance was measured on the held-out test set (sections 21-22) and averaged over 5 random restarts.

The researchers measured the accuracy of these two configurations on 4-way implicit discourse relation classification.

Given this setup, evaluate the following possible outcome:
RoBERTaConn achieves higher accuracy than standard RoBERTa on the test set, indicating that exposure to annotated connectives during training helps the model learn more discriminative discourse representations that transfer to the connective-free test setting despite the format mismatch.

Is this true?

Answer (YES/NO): NO